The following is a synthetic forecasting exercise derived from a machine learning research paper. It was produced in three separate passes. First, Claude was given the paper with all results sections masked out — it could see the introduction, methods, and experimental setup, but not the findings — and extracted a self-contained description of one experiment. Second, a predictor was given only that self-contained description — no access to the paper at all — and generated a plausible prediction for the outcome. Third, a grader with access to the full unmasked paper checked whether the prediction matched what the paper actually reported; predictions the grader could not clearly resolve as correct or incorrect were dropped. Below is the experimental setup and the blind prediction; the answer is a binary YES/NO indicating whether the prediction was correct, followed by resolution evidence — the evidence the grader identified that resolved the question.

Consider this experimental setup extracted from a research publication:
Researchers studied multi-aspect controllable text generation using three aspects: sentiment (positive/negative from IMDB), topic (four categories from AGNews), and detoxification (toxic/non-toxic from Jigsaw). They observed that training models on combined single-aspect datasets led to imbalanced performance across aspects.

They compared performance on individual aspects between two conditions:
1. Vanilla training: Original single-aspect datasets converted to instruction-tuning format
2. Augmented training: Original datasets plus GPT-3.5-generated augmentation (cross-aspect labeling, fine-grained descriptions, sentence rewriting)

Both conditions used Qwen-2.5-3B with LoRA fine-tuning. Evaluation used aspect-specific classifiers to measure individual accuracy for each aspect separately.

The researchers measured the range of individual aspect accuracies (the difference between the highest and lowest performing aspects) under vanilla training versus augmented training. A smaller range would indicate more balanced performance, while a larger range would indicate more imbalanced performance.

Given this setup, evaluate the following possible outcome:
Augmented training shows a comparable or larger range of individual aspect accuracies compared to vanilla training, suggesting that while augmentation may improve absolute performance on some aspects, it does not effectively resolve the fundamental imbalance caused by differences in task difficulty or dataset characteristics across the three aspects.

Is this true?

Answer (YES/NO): NO